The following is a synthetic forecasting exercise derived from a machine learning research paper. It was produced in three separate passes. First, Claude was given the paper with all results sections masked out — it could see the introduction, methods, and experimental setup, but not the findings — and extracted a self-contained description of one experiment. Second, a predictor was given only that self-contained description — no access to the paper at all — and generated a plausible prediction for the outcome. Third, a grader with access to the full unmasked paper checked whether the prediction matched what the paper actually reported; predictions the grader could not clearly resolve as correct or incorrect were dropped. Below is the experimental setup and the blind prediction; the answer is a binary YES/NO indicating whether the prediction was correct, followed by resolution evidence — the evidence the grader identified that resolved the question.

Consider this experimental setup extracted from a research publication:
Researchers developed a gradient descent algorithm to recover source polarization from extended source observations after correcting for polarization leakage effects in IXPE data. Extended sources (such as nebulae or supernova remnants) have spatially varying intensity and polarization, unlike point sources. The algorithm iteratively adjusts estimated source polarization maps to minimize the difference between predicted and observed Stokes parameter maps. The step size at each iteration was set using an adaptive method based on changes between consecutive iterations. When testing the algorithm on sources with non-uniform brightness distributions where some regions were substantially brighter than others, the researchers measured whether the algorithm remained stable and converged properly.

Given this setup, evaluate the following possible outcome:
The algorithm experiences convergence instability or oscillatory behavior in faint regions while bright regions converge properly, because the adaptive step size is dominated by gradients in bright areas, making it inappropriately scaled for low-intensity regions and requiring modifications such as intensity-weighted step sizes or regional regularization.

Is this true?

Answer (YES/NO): NO